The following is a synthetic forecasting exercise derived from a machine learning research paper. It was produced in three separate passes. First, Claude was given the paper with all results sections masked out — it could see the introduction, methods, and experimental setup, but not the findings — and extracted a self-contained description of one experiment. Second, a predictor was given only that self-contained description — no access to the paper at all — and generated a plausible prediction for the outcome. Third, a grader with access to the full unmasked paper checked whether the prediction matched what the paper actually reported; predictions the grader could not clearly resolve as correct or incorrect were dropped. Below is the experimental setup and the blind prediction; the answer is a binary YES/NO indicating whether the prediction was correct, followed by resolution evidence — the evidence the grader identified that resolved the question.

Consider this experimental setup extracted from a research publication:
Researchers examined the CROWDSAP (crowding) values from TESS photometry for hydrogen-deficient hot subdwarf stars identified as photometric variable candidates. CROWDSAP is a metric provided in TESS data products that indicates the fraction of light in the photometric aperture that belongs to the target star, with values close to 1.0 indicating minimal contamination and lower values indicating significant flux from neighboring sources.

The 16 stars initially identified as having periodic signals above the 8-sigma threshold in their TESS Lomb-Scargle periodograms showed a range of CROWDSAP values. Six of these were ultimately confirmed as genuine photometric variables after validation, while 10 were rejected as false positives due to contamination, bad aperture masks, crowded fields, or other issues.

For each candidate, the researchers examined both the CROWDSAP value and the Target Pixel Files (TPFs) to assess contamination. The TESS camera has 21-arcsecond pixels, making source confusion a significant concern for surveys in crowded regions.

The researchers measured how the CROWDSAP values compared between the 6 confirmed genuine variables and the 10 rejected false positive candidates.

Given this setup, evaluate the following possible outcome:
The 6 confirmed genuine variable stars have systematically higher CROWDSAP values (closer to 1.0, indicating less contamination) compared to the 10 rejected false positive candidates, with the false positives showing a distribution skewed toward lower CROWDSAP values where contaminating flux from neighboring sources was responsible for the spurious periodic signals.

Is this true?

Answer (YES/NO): YES